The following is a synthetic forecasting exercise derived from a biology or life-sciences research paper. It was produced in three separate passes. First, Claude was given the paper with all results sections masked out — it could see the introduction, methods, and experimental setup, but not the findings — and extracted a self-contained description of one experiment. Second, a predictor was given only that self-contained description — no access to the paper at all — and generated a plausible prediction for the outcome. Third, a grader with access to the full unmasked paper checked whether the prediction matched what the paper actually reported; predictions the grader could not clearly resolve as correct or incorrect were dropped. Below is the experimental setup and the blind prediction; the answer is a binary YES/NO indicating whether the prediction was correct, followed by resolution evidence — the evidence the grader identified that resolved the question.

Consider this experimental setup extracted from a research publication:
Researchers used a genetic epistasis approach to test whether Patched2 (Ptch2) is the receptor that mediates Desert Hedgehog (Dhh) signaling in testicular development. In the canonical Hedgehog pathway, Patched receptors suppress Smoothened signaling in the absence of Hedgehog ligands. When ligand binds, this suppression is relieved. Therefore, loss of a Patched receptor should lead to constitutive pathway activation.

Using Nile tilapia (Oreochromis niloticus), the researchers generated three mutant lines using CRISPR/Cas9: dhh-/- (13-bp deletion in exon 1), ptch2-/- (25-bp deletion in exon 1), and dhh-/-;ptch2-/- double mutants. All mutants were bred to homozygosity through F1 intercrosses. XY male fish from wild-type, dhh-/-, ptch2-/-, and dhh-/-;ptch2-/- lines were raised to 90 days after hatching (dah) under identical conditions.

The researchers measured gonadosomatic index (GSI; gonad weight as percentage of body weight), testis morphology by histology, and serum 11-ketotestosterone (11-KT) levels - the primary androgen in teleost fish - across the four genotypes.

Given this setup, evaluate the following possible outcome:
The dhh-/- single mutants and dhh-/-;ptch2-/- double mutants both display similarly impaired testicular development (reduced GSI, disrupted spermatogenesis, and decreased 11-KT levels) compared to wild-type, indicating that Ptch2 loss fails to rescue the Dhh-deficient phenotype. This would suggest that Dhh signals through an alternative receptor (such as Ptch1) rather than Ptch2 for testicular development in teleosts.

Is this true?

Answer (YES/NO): NO